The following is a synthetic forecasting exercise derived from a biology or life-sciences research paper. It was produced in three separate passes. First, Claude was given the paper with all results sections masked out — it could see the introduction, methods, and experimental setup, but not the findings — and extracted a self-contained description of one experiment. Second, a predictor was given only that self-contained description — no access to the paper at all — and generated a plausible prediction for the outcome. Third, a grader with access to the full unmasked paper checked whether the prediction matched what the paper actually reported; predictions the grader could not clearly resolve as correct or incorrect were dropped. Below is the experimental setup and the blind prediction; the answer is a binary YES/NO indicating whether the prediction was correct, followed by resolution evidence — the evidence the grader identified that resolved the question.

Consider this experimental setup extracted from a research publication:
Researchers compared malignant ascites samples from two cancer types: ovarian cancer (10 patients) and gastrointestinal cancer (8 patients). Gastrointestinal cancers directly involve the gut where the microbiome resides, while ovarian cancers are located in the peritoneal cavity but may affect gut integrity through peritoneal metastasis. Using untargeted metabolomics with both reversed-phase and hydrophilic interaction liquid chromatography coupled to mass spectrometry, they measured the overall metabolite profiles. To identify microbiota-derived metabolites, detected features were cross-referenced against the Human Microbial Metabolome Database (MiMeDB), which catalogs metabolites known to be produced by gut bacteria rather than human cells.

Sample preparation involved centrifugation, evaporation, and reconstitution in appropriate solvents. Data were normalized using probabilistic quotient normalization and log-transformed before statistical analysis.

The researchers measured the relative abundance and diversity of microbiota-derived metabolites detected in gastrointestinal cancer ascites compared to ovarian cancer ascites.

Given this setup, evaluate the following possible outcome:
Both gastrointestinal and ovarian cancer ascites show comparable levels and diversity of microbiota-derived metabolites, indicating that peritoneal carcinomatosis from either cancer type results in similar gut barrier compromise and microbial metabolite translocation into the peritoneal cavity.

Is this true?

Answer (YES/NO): NO